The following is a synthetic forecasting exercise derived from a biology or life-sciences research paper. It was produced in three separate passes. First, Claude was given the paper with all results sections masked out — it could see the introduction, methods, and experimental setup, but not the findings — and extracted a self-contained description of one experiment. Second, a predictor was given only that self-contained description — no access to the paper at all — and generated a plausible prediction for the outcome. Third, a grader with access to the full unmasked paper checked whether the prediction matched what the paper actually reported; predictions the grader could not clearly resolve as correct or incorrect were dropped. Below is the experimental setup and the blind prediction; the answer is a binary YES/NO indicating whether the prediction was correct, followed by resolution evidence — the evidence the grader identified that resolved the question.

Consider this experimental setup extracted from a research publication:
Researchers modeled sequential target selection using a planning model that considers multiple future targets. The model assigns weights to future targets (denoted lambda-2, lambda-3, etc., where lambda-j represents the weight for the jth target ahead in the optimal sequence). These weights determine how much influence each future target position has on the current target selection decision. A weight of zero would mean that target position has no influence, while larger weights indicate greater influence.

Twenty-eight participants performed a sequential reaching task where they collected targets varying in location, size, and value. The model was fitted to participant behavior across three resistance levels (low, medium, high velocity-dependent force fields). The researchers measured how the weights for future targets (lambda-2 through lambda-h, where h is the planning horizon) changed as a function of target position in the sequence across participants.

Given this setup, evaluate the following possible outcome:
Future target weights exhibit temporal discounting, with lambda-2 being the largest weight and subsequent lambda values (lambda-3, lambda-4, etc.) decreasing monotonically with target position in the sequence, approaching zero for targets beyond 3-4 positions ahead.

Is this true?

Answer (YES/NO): YES